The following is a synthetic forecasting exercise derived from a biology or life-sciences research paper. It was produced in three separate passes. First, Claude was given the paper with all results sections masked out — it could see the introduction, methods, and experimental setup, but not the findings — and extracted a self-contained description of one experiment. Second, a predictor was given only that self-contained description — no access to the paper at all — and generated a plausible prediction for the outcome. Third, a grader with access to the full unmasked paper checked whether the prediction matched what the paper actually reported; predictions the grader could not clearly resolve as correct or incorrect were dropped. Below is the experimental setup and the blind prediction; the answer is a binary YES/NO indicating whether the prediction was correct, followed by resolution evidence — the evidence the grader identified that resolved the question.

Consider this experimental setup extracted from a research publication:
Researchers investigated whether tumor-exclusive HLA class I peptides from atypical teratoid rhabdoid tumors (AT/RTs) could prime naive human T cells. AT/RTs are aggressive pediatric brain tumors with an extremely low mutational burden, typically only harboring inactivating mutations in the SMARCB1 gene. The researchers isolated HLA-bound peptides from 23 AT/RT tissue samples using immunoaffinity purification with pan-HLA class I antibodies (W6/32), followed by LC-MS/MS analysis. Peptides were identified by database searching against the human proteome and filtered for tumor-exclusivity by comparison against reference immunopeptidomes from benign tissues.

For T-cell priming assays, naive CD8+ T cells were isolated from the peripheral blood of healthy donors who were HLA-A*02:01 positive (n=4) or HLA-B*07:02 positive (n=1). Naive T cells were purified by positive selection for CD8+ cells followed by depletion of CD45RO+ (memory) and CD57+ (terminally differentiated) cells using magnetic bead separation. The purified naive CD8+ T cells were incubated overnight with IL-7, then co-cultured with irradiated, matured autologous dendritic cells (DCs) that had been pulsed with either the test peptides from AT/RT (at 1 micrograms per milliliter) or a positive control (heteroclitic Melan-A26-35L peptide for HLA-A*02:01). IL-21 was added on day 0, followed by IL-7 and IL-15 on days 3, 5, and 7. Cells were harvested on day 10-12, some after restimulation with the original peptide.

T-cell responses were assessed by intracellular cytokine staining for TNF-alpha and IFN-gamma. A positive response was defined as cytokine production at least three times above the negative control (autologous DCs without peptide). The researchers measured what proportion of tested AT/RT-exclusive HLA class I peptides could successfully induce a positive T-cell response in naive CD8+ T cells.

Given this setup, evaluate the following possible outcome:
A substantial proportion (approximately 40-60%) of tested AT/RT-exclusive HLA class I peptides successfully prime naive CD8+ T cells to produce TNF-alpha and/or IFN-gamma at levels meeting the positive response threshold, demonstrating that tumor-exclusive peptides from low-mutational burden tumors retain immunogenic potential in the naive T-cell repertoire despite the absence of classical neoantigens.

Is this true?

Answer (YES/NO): NO